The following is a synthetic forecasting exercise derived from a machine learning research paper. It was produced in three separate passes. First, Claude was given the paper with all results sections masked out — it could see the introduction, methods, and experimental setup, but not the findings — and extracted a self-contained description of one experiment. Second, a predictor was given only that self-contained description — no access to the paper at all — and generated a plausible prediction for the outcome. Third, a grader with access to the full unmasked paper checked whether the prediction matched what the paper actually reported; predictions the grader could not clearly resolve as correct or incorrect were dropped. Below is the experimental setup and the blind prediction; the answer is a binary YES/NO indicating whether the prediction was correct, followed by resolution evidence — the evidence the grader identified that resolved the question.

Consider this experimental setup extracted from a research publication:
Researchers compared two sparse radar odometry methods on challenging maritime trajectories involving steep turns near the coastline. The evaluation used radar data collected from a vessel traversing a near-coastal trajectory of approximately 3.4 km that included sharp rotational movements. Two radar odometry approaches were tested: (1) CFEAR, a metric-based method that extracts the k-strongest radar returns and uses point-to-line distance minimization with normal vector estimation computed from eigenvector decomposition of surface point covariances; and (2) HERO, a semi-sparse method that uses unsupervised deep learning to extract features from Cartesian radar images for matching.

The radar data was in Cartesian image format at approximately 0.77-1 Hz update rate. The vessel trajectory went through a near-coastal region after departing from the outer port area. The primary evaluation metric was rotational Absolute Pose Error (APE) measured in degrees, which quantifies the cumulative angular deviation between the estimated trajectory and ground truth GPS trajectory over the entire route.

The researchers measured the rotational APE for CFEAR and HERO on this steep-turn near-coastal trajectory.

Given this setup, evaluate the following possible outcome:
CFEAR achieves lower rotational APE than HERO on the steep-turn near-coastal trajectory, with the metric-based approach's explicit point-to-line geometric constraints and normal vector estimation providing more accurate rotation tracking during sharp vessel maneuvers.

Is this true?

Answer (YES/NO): YES